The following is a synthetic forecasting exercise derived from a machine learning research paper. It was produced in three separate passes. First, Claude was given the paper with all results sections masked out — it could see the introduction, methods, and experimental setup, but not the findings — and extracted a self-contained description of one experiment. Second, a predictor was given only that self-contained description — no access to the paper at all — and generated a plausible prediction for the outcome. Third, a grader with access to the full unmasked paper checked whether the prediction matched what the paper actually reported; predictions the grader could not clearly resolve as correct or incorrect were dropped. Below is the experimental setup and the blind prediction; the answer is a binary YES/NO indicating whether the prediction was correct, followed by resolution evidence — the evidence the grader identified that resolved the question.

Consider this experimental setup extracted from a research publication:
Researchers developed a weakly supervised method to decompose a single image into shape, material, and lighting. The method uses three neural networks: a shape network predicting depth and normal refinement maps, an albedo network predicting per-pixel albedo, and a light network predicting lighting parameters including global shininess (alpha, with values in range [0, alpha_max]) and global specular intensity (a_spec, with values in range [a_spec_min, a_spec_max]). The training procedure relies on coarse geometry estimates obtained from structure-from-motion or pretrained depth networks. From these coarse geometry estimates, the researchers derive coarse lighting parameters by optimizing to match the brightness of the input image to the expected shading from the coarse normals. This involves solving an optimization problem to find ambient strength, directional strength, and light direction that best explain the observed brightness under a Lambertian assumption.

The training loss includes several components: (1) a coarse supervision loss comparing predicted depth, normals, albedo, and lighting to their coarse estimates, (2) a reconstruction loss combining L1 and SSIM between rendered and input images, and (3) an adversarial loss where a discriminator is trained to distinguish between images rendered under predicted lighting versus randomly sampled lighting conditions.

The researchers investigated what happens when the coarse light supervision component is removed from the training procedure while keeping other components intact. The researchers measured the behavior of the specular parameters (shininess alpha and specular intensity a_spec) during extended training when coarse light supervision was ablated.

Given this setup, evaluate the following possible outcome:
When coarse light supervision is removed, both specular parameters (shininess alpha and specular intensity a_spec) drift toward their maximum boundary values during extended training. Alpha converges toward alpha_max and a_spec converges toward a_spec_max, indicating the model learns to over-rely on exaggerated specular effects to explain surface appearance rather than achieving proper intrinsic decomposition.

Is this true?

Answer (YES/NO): NO